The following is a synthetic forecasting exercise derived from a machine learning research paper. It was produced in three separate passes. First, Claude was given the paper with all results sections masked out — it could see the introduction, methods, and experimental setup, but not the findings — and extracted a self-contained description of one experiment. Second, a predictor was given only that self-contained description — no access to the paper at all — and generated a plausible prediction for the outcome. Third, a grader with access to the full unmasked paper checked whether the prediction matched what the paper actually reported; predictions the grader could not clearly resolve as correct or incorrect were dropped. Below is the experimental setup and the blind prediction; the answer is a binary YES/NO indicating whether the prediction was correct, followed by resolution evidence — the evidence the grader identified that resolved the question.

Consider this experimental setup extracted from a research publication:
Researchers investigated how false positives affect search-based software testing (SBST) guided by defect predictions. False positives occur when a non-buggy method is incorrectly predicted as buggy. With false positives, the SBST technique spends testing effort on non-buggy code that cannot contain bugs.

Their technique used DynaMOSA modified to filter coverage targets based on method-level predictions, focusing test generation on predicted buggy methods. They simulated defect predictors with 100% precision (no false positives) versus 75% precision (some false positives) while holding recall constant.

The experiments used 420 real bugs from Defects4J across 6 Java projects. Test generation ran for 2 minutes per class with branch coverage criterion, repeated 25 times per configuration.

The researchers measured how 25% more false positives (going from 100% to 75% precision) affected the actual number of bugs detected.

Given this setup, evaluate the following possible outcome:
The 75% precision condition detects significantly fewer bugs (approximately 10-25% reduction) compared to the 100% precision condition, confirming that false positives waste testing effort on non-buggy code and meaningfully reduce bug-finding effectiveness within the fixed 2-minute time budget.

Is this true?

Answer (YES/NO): NO